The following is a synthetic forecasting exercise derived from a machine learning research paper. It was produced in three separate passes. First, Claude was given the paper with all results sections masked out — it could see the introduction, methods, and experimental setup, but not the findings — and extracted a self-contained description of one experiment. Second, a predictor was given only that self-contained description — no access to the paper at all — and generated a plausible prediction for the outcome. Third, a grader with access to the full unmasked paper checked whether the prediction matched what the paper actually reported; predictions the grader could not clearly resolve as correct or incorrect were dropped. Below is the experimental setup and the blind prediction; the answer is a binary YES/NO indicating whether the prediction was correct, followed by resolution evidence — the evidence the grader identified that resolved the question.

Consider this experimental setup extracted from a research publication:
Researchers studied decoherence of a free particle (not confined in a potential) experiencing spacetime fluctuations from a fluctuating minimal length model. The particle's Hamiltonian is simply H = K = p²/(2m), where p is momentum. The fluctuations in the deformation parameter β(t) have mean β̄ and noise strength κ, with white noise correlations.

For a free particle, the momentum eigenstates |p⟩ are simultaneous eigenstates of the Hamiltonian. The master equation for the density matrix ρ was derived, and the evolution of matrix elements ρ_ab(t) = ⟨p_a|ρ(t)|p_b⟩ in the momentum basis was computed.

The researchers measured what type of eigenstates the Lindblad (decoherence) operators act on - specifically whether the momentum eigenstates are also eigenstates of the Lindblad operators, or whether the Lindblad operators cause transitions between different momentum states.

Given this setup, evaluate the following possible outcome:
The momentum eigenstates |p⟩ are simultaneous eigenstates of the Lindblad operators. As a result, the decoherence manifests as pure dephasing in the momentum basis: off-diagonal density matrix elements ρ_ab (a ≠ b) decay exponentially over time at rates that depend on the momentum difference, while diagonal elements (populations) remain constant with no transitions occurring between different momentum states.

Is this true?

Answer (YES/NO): YES